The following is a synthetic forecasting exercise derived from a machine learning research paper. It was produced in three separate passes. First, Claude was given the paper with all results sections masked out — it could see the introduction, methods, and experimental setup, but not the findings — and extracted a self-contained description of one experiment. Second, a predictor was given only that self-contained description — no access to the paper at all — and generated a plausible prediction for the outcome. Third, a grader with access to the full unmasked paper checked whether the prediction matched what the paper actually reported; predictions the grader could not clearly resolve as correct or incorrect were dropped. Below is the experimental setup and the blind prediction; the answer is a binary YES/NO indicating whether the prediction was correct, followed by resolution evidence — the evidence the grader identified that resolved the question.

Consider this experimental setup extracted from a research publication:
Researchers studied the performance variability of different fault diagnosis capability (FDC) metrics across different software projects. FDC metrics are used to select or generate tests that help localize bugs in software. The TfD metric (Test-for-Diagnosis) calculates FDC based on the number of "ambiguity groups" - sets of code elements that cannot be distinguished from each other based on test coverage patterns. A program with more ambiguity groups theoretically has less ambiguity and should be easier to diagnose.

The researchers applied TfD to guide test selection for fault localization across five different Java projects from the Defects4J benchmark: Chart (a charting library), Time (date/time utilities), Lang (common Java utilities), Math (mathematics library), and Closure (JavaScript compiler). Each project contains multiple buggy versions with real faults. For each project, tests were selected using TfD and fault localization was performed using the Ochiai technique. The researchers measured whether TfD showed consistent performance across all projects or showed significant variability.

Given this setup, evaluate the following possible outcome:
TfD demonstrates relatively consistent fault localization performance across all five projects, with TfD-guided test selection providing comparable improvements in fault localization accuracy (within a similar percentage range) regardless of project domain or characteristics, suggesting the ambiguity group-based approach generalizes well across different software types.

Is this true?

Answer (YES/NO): NO